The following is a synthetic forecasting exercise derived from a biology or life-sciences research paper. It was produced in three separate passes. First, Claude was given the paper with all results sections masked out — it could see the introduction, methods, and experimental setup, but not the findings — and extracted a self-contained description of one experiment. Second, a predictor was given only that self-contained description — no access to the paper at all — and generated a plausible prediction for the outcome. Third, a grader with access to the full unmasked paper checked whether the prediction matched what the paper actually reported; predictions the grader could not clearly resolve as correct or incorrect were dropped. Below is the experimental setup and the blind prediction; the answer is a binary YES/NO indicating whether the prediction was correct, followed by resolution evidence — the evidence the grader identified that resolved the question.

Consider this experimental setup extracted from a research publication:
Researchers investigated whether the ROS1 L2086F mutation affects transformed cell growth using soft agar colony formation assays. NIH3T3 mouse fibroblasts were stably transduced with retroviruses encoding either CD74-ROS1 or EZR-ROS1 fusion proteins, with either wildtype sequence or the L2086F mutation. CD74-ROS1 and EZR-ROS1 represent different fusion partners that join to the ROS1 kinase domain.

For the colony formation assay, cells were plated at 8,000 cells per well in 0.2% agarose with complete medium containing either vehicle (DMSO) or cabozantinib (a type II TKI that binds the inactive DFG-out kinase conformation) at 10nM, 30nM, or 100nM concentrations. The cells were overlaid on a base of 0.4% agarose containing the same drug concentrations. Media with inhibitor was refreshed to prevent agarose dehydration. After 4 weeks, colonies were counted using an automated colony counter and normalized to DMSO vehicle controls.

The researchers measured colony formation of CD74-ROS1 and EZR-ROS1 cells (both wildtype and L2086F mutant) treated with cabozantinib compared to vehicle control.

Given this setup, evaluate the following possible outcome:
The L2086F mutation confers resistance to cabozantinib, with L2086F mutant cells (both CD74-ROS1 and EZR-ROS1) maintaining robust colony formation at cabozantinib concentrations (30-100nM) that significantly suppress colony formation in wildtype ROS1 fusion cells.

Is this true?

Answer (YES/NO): NO